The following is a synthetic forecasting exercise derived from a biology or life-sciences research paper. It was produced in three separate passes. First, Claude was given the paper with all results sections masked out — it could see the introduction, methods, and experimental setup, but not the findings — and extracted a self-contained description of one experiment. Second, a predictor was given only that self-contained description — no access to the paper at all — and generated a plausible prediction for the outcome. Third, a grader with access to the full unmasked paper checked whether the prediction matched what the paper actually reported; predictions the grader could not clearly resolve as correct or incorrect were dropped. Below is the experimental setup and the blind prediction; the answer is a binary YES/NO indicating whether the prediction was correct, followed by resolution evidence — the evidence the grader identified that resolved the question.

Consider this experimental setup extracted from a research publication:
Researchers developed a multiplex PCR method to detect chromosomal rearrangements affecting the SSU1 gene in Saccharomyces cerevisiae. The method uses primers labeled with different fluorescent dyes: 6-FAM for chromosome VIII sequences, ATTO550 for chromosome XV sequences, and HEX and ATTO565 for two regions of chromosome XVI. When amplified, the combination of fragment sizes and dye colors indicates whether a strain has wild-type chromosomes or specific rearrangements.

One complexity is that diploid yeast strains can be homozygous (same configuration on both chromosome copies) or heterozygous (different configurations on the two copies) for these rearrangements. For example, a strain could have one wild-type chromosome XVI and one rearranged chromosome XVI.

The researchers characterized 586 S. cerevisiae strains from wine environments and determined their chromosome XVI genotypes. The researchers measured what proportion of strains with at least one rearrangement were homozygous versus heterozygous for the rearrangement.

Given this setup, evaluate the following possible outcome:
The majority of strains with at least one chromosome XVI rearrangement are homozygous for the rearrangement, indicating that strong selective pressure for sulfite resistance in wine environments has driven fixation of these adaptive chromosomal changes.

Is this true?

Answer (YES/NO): NO